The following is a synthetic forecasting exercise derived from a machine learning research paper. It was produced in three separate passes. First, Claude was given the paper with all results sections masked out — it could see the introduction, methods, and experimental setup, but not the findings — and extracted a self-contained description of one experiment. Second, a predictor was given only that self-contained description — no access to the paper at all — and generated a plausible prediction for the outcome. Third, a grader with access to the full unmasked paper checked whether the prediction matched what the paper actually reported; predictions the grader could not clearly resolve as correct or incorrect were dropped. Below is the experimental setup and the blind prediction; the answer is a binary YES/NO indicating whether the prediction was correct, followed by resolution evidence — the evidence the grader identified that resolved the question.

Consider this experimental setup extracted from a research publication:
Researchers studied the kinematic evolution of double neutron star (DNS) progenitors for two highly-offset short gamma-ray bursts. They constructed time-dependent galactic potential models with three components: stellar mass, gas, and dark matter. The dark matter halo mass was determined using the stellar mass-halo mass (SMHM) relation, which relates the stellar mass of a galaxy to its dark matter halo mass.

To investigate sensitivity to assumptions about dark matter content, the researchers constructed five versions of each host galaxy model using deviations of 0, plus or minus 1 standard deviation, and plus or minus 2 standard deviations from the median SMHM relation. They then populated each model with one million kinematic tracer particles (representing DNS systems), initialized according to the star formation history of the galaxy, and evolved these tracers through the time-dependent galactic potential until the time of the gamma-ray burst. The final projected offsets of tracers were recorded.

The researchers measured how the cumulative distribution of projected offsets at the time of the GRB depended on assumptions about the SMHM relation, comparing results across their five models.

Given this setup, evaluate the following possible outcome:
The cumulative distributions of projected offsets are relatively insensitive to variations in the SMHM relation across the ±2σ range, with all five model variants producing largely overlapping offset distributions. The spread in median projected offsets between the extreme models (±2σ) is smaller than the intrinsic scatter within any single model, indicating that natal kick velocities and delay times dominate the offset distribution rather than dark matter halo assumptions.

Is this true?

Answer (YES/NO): NO